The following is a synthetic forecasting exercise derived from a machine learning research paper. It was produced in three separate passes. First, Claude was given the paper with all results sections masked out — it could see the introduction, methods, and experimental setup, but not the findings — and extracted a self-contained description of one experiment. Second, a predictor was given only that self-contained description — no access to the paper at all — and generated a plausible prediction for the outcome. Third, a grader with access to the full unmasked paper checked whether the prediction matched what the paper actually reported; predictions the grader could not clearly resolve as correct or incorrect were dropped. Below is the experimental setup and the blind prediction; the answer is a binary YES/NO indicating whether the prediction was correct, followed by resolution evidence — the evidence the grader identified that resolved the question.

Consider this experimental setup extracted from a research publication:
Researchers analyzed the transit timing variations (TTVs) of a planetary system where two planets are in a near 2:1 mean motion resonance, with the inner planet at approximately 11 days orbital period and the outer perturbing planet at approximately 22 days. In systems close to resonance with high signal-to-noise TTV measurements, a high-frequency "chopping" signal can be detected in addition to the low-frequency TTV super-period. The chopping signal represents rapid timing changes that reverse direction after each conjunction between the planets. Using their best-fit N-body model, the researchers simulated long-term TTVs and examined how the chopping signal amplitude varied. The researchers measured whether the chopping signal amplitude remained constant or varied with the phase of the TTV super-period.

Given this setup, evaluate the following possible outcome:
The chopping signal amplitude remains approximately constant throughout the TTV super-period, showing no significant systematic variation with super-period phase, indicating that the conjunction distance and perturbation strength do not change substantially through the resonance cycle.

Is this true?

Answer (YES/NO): NO